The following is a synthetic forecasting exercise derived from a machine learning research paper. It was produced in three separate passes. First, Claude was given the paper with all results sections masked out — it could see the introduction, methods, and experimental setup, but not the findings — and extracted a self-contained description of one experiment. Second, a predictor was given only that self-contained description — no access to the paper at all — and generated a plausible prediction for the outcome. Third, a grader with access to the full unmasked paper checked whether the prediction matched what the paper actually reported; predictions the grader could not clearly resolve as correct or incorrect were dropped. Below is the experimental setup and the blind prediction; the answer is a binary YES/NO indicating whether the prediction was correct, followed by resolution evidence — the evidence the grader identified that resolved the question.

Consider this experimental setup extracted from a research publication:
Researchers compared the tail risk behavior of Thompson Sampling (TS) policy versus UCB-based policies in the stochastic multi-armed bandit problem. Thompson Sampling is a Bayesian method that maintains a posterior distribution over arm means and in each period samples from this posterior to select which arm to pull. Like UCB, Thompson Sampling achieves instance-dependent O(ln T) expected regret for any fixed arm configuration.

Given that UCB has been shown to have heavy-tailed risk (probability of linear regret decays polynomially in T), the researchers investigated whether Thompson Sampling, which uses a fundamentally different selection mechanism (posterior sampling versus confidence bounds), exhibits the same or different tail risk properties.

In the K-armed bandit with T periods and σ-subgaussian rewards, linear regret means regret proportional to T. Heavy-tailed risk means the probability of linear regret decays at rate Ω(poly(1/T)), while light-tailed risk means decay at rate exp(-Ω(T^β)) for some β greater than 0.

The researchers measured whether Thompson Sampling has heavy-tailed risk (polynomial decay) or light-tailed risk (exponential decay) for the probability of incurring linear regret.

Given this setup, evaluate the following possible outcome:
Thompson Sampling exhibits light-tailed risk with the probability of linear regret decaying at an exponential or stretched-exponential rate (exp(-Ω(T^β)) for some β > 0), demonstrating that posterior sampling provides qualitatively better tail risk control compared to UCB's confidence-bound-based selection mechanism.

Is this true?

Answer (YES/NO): NO